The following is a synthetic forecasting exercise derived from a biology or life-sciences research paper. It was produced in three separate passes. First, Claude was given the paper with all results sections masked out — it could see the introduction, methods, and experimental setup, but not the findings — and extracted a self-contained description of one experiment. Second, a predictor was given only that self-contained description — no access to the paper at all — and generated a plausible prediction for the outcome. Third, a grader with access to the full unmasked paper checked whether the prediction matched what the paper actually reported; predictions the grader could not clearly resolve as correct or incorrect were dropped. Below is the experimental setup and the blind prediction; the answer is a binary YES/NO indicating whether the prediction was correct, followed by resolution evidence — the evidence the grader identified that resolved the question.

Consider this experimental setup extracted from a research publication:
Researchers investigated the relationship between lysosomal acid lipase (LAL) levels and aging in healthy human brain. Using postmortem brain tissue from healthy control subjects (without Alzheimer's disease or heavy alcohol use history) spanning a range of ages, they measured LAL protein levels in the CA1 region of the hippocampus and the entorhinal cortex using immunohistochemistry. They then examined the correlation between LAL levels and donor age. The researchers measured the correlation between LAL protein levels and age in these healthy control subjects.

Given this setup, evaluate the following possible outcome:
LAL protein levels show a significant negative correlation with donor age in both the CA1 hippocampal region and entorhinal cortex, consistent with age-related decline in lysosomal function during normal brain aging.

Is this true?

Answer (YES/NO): YES